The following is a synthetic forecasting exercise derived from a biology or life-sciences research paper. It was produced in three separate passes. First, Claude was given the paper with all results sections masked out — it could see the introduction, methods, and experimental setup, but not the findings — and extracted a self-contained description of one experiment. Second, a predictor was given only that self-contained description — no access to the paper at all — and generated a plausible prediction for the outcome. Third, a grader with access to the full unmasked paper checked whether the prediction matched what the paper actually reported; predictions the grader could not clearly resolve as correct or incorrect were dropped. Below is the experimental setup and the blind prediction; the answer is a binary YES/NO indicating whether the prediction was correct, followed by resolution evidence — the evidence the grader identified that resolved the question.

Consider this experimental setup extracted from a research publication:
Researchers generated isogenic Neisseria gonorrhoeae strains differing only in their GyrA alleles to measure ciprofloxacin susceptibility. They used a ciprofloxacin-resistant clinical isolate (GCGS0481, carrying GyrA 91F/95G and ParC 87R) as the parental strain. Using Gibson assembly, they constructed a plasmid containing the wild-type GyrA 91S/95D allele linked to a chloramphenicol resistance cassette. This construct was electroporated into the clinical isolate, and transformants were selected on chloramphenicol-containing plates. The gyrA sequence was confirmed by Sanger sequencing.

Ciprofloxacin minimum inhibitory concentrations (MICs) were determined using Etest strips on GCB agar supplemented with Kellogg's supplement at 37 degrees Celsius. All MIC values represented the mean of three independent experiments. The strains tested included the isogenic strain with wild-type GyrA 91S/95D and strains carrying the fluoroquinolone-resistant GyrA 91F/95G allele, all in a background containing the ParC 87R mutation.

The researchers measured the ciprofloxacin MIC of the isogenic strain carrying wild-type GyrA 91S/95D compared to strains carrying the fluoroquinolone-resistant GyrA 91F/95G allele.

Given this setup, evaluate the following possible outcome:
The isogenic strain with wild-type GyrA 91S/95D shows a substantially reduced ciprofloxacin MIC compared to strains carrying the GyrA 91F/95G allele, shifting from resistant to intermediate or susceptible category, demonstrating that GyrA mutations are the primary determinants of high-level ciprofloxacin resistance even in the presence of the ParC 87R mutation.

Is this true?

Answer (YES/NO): YES